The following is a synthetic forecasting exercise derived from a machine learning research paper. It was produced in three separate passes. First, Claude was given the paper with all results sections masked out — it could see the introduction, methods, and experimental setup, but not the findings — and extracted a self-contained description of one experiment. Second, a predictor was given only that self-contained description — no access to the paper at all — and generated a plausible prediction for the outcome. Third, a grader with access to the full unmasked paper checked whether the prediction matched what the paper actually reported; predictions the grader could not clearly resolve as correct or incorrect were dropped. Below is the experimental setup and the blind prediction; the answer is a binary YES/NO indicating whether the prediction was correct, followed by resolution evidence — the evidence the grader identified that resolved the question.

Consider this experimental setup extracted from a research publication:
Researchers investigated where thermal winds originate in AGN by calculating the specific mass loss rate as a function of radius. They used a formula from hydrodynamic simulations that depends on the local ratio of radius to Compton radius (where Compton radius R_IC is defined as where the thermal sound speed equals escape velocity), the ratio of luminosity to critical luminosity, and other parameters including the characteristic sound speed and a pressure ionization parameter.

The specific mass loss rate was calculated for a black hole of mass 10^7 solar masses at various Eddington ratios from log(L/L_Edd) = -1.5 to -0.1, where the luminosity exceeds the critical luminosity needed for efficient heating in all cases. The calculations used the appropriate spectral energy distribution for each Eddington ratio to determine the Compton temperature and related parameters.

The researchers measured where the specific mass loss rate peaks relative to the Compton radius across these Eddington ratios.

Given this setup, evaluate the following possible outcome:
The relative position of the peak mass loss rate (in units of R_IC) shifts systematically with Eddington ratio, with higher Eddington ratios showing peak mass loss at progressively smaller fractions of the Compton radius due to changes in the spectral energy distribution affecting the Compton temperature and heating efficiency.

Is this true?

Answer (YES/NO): NO